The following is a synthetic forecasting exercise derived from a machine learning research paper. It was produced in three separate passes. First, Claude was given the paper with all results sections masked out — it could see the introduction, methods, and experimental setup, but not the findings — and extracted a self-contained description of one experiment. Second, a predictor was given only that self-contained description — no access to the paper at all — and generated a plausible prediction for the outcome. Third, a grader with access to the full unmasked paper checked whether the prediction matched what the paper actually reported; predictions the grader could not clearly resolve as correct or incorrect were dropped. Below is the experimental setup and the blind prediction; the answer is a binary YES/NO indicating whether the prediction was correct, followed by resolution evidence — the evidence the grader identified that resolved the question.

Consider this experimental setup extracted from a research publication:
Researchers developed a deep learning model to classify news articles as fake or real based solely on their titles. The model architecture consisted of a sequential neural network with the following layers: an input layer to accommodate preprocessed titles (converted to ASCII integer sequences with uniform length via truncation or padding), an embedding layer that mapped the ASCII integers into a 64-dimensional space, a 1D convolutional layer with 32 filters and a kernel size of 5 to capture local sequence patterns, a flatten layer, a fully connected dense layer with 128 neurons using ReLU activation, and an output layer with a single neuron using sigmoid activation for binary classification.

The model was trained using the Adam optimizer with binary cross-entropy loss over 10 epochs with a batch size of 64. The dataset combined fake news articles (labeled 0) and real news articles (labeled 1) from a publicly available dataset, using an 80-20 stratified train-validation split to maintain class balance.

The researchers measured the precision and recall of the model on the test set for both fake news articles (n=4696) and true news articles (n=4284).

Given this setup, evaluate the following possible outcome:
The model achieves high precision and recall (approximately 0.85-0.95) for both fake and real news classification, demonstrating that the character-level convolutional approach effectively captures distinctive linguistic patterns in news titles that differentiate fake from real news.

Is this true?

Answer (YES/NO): NO